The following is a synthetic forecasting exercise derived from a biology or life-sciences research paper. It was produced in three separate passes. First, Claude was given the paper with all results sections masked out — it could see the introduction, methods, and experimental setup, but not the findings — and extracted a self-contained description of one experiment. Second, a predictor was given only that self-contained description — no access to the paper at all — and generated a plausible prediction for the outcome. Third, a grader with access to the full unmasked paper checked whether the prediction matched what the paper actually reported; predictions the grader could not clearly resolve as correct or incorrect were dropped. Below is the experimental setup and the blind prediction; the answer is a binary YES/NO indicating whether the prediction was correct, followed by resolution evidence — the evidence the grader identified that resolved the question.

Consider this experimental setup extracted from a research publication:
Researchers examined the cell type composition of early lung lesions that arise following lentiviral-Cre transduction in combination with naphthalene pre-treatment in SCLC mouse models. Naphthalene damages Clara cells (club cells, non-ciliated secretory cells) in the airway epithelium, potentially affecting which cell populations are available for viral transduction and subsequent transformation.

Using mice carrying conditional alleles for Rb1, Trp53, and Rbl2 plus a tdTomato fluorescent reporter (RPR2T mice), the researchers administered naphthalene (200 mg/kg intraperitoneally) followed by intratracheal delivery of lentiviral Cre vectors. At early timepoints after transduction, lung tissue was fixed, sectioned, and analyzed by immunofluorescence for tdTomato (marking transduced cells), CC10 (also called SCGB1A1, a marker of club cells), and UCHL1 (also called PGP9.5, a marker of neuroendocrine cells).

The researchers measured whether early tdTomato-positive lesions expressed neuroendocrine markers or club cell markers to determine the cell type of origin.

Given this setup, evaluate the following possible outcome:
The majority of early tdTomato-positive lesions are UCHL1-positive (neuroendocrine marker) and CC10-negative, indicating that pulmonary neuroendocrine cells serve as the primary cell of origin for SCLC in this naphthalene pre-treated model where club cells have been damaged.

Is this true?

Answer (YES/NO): NO